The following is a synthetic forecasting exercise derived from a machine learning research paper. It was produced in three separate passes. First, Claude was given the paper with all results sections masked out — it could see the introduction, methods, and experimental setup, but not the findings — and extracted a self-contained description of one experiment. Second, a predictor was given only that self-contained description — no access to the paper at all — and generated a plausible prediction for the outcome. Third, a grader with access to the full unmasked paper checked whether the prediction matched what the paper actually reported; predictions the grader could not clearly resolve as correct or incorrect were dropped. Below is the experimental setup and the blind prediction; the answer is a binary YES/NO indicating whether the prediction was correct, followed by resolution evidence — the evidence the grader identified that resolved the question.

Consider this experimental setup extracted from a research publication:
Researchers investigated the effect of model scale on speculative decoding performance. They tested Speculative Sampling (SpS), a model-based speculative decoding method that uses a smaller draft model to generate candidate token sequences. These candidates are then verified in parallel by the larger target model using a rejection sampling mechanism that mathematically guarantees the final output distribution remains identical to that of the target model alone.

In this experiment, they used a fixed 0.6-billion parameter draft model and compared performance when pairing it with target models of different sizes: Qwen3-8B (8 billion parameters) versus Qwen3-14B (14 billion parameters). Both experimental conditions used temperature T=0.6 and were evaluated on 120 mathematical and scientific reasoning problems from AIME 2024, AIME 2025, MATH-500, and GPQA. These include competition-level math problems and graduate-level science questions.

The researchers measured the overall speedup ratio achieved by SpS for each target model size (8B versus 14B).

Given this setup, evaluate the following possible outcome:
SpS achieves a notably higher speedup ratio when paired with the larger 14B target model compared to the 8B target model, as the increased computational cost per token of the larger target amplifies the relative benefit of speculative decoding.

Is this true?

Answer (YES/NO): YES